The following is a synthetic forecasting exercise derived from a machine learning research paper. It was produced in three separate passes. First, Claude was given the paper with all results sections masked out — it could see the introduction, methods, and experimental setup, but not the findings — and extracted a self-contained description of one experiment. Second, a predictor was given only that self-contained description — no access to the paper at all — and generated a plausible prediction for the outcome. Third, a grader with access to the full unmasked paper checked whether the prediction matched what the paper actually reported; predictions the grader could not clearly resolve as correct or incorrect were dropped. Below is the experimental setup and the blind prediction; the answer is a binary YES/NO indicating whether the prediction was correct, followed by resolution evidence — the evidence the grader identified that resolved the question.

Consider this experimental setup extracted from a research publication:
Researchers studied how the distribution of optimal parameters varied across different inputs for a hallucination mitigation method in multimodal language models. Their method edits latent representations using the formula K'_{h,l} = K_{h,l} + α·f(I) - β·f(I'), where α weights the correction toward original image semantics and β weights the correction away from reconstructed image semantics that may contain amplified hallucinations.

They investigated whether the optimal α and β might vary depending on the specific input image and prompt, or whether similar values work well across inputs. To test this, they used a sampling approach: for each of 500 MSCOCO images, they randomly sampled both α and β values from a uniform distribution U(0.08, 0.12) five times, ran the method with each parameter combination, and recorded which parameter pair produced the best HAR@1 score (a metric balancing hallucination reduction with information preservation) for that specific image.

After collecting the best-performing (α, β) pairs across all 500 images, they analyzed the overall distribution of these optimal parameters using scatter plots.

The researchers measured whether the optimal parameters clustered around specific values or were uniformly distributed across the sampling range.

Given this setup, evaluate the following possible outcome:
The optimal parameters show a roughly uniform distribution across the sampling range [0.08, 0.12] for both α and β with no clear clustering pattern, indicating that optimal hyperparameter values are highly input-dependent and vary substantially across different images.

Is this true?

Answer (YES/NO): NO